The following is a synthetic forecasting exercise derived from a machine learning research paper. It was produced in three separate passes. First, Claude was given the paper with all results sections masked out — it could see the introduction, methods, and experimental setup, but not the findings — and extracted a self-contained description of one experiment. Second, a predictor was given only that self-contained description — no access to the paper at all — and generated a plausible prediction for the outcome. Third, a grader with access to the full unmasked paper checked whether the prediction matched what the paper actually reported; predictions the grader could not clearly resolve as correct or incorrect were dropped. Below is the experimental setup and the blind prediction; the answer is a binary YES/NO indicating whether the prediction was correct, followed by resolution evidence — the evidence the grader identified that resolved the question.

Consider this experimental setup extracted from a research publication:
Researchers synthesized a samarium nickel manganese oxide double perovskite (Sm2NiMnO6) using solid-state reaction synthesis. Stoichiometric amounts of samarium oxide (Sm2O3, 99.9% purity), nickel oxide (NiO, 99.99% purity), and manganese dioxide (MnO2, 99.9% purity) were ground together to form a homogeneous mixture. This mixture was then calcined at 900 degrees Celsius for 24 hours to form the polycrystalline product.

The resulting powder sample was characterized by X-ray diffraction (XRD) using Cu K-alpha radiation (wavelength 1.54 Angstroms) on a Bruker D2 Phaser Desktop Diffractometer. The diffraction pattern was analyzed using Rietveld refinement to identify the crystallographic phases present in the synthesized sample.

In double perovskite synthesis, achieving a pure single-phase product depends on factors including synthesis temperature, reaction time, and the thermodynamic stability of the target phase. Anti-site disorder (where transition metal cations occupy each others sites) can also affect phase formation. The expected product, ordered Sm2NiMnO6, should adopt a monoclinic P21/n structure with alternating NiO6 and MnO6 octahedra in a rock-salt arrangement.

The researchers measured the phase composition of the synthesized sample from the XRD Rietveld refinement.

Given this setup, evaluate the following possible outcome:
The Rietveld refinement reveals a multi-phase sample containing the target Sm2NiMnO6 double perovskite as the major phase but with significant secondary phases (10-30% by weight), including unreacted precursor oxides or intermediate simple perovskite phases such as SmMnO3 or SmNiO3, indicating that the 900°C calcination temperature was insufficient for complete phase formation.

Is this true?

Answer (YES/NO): NO